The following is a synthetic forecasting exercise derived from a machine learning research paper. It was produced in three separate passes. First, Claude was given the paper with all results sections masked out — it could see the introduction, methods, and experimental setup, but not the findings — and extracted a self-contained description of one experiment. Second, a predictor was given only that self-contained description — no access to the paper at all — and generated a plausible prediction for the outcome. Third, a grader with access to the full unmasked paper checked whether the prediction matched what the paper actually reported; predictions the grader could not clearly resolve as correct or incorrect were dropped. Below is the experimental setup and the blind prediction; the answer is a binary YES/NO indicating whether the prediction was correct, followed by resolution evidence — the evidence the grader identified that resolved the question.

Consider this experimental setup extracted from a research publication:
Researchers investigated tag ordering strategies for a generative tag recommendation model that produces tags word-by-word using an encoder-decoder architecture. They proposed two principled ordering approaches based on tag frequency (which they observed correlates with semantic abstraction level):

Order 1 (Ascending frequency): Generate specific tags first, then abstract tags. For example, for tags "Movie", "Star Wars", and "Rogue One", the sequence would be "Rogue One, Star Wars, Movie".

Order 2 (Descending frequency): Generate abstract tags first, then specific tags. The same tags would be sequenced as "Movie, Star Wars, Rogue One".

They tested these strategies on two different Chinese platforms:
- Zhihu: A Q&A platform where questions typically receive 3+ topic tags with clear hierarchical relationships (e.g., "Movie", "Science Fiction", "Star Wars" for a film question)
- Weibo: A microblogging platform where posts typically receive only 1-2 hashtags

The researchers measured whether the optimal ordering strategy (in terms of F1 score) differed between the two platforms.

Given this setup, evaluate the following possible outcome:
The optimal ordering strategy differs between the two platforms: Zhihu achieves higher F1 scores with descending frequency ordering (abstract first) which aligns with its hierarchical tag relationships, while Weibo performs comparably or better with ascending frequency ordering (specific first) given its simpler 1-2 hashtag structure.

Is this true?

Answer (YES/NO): NO